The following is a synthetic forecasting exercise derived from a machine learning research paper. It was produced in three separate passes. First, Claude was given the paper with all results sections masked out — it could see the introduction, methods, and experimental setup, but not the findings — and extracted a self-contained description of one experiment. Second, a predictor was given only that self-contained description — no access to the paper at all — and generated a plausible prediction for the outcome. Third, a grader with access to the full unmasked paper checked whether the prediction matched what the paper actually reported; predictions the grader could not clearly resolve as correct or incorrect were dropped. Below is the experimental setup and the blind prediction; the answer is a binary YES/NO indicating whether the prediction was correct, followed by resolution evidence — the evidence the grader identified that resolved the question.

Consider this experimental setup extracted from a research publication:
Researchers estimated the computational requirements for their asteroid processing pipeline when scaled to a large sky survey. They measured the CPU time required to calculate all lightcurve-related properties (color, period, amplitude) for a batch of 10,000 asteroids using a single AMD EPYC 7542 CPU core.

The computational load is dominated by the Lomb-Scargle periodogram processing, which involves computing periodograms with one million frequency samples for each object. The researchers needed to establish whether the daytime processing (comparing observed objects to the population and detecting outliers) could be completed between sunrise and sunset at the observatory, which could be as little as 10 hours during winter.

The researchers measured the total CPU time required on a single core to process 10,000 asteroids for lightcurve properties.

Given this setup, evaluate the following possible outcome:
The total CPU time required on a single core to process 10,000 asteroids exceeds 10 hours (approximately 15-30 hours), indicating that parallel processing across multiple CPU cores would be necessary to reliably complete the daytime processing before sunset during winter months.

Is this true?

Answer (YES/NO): NO